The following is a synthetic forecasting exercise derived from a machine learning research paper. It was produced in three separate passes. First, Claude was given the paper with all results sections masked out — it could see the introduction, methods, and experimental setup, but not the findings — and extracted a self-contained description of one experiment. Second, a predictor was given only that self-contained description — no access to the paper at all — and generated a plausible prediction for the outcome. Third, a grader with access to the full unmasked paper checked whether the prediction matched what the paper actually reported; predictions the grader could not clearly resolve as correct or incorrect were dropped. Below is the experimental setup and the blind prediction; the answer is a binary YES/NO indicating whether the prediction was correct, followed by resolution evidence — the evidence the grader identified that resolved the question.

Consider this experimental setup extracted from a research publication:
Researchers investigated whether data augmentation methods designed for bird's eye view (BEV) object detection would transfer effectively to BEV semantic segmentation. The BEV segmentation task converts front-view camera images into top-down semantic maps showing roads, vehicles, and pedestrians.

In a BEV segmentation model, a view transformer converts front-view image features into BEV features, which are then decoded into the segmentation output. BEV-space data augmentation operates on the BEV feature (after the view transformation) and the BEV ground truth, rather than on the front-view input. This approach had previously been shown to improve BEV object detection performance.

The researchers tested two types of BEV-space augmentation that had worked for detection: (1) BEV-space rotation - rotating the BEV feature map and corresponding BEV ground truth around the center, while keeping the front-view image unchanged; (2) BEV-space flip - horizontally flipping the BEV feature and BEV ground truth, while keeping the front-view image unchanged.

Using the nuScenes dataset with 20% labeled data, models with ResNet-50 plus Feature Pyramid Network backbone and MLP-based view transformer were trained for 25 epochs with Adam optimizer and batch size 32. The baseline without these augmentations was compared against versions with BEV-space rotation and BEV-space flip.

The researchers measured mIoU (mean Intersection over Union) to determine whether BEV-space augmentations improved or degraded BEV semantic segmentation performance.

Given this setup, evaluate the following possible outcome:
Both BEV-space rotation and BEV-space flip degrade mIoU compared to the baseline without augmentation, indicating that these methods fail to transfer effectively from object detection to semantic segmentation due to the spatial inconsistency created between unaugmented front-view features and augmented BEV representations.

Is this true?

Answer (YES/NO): YES